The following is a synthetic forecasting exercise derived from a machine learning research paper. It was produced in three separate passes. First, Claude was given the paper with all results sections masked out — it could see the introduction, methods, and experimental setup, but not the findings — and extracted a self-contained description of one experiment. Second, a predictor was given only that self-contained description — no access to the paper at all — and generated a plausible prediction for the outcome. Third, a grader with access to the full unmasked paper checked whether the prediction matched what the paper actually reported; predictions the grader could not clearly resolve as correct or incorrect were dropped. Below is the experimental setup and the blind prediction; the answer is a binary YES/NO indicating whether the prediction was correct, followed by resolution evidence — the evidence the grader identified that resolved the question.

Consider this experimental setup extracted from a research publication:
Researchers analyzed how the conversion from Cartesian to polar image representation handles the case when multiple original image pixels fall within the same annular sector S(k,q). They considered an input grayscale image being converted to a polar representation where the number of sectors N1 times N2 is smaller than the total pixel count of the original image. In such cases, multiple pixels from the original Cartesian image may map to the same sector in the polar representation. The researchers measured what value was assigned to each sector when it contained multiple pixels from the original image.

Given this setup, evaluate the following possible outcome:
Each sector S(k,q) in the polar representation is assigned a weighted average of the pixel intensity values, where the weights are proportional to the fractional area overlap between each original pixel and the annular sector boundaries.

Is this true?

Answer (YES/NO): NO